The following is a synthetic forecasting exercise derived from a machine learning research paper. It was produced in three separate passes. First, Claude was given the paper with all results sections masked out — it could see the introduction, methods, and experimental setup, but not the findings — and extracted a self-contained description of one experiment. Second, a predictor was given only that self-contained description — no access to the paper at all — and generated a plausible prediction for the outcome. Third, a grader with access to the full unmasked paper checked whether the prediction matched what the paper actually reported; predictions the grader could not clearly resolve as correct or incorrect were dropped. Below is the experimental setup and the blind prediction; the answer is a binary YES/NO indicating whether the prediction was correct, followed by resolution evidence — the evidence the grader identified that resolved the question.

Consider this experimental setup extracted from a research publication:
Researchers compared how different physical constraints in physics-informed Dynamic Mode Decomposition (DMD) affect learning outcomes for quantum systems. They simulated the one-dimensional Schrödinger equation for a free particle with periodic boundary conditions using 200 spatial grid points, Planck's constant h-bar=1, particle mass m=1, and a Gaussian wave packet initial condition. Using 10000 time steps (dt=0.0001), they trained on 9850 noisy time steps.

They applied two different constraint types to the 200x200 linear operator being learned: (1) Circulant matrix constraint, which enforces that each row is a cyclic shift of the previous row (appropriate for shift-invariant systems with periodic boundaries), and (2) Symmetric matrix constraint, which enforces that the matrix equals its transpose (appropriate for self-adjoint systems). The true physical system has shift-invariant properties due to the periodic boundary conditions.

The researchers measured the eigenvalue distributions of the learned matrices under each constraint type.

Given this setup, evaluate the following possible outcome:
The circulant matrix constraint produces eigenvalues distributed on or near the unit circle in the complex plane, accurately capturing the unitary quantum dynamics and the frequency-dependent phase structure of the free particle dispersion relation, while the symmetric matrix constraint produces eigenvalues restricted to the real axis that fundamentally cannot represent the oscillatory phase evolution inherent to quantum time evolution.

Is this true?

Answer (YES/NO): NO